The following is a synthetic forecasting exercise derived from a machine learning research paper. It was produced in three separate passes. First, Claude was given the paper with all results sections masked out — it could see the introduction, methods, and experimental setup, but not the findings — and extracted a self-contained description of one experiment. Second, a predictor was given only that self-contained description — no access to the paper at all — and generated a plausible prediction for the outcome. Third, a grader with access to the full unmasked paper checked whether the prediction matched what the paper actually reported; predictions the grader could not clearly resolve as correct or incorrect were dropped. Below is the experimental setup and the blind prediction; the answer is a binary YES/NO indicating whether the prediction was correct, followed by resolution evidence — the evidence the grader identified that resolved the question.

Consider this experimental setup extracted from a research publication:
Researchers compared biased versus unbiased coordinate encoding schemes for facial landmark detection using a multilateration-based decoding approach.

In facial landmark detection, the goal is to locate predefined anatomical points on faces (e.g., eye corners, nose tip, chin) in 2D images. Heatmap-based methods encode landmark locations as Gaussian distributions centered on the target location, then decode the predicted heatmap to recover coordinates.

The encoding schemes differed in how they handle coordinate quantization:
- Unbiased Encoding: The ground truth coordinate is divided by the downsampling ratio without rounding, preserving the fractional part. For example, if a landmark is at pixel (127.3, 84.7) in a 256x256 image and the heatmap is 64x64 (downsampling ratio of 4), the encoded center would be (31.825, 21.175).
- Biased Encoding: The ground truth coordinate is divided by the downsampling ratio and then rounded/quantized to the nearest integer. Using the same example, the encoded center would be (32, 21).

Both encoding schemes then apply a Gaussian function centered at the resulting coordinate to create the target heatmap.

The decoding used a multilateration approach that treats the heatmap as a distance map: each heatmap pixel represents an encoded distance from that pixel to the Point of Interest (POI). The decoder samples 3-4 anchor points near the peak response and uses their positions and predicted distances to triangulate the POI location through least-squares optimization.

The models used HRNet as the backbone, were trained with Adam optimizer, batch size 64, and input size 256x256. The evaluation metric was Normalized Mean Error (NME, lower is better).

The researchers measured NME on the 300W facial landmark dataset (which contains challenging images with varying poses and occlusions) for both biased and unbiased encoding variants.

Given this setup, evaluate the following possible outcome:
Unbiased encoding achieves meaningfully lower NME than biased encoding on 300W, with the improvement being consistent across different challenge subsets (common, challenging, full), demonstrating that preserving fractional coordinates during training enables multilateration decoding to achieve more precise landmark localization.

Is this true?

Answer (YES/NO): NO